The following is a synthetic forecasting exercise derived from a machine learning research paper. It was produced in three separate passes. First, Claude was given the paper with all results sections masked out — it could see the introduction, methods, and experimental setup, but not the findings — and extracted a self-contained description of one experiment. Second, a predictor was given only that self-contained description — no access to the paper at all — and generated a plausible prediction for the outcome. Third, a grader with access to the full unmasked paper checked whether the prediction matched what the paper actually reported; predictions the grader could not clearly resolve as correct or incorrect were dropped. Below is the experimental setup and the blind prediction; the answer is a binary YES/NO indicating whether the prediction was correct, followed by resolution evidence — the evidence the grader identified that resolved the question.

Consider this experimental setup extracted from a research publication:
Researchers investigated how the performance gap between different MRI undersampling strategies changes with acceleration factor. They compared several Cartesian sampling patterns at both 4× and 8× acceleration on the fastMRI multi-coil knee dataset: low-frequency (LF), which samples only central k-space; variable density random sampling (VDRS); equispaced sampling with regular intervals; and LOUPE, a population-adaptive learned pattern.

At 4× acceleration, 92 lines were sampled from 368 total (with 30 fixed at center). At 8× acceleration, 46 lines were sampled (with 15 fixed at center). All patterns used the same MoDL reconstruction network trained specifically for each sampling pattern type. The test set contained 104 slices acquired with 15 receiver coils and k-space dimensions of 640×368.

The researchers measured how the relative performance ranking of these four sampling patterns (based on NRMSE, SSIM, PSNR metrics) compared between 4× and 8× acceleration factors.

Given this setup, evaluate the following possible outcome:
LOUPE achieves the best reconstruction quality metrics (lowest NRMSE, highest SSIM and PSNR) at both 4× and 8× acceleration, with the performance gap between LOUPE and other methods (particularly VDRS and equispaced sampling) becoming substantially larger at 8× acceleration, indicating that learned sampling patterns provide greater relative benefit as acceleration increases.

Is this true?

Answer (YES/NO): YES